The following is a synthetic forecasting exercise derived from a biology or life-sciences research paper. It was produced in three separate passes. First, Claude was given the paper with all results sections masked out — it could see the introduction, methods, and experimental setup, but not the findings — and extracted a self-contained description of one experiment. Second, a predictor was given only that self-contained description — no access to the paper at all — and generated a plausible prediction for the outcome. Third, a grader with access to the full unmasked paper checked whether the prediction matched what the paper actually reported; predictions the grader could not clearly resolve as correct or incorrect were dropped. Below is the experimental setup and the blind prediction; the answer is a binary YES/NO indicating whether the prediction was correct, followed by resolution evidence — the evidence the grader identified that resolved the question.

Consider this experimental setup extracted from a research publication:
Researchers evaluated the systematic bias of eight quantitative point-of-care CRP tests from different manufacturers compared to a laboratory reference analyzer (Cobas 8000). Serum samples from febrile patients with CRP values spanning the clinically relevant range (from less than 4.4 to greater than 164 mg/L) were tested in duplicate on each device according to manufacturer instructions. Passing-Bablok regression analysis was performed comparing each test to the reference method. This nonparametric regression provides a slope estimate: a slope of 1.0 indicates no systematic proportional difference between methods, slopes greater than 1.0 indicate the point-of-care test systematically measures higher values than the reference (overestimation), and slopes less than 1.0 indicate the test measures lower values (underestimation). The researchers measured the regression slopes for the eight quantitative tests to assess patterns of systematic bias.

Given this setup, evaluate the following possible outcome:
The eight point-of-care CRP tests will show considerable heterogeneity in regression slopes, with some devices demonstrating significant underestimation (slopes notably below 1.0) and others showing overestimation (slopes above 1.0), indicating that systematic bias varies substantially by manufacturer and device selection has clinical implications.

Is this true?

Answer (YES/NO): YES